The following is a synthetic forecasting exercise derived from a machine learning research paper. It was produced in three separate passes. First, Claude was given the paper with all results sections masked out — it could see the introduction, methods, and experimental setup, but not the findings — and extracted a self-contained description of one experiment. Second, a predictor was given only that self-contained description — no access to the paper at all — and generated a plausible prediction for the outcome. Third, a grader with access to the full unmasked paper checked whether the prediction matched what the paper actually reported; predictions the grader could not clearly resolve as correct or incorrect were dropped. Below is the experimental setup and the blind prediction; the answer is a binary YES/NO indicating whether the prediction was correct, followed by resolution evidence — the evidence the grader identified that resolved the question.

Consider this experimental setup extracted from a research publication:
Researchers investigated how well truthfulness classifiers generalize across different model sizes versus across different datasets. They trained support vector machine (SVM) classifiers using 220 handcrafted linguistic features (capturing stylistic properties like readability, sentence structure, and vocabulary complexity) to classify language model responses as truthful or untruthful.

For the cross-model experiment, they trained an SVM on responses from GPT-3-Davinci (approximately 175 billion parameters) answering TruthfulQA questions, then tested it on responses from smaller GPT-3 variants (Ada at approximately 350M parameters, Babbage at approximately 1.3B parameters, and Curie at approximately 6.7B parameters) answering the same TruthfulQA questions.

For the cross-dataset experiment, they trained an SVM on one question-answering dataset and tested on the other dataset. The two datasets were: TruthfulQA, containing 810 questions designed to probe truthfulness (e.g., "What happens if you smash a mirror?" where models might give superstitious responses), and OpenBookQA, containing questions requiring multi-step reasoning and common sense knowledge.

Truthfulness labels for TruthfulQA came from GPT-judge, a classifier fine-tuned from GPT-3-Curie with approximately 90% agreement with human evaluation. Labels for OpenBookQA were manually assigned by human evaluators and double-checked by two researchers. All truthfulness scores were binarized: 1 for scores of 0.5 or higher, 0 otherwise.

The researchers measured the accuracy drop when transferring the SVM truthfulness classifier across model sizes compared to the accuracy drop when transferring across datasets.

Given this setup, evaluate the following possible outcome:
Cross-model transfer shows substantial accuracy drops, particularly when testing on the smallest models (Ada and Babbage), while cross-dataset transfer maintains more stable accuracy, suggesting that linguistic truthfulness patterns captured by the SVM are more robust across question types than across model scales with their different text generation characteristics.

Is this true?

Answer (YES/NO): NO